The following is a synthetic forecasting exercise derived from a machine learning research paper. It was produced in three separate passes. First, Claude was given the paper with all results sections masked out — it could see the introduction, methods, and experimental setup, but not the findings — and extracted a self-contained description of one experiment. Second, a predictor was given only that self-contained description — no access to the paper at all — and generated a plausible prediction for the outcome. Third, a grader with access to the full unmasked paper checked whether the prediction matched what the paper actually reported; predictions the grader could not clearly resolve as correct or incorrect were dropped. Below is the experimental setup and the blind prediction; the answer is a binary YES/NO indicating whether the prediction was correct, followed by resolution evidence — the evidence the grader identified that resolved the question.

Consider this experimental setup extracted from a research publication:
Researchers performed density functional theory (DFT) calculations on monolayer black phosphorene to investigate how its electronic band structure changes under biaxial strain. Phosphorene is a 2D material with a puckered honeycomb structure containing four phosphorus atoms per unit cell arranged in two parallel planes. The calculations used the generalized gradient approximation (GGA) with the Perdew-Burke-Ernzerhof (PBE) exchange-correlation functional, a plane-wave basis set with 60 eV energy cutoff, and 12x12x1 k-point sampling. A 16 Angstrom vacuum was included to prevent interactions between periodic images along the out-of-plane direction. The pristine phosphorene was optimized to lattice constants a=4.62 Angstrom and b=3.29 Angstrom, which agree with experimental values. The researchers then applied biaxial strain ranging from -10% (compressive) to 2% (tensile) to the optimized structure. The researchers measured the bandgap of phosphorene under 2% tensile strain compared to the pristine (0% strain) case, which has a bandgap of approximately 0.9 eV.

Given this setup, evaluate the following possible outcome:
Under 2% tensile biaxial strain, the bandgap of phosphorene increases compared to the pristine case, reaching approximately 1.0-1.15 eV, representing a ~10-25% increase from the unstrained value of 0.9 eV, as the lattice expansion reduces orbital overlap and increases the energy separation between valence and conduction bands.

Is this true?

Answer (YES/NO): YES